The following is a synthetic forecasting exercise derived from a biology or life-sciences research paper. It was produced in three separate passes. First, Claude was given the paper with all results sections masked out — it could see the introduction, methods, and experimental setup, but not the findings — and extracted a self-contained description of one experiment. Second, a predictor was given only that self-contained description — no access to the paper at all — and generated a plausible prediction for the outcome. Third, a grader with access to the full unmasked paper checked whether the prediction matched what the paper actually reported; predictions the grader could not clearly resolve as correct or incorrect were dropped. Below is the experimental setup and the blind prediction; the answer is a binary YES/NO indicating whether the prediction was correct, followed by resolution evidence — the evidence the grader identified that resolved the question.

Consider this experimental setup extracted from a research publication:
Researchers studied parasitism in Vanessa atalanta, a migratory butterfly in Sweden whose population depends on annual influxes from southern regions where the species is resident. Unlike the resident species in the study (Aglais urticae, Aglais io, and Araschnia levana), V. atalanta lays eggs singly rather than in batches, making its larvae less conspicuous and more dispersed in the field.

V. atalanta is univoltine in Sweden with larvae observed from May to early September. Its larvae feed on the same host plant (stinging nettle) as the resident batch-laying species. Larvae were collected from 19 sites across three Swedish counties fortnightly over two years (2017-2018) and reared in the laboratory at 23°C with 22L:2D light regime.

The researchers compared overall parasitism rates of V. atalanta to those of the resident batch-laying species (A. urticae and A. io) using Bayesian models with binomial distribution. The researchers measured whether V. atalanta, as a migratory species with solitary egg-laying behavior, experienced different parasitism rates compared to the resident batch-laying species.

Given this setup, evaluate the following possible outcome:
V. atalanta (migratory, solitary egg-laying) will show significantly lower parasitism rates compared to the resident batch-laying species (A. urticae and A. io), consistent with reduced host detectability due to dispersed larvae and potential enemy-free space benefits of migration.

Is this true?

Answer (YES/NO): YES